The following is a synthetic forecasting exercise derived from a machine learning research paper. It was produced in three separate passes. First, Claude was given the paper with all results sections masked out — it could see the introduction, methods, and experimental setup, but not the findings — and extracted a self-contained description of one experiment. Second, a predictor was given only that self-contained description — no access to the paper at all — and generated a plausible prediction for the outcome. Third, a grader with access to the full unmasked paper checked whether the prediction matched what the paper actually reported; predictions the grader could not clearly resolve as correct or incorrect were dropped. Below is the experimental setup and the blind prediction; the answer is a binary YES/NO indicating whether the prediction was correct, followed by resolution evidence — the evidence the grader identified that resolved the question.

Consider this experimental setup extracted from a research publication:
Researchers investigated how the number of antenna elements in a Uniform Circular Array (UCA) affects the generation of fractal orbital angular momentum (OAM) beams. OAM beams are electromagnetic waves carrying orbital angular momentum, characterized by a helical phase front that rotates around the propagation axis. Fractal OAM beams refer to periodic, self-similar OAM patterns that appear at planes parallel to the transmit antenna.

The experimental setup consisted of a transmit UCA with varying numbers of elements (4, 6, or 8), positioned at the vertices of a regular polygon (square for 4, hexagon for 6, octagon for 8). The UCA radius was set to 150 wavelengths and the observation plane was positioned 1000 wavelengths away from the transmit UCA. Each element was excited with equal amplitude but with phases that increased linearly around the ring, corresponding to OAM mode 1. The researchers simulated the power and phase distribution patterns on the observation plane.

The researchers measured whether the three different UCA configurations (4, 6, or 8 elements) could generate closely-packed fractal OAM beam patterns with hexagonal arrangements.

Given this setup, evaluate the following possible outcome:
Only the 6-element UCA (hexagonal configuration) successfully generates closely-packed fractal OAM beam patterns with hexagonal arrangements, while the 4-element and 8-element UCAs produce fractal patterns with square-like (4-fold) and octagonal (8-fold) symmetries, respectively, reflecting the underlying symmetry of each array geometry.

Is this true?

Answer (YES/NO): NO